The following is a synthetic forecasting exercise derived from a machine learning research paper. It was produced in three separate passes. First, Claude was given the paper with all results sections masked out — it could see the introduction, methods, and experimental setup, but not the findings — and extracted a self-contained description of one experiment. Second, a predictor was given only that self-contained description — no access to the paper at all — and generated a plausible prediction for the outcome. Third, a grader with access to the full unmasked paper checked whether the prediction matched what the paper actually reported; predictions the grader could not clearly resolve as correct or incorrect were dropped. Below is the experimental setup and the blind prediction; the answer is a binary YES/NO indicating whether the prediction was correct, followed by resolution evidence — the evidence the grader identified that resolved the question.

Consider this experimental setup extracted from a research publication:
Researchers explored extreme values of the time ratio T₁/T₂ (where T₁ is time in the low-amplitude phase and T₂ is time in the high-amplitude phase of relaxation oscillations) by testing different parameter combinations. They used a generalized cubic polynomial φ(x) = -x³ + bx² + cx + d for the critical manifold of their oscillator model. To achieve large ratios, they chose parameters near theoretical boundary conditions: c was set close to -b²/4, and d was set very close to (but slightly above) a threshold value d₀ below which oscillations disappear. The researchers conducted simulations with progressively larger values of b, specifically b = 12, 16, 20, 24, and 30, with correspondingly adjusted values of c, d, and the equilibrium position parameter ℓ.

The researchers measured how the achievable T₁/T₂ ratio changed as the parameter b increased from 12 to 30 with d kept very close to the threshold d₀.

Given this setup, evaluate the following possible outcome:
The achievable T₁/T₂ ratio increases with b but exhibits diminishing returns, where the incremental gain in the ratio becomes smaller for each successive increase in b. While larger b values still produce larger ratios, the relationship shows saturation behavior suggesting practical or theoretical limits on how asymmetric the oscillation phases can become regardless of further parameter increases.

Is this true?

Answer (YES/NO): NO